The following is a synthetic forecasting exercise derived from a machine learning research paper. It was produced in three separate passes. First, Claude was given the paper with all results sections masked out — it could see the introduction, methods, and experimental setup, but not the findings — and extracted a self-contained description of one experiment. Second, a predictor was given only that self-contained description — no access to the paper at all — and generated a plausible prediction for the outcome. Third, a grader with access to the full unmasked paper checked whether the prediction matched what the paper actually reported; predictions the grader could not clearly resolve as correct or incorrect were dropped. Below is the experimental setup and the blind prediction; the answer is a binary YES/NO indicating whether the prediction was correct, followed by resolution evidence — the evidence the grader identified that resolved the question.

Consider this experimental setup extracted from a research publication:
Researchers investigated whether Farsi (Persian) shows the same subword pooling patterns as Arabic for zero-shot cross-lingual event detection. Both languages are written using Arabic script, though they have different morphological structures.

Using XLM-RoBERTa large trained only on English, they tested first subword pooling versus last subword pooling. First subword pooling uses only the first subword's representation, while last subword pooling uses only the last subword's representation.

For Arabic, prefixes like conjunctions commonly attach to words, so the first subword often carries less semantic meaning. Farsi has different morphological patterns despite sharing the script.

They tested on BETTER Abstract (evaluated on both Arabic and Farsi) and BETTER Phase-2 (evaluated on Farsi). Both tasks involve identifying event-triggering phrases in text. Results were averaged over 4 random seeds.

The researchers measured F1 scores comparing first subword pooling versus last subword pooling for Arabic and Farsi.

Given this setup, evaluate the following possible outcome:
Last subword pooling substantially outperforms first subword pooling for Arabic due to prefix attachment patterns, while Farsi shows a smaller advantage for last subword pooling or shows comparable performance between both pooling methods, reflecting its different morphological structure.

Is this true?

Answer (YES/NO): NO